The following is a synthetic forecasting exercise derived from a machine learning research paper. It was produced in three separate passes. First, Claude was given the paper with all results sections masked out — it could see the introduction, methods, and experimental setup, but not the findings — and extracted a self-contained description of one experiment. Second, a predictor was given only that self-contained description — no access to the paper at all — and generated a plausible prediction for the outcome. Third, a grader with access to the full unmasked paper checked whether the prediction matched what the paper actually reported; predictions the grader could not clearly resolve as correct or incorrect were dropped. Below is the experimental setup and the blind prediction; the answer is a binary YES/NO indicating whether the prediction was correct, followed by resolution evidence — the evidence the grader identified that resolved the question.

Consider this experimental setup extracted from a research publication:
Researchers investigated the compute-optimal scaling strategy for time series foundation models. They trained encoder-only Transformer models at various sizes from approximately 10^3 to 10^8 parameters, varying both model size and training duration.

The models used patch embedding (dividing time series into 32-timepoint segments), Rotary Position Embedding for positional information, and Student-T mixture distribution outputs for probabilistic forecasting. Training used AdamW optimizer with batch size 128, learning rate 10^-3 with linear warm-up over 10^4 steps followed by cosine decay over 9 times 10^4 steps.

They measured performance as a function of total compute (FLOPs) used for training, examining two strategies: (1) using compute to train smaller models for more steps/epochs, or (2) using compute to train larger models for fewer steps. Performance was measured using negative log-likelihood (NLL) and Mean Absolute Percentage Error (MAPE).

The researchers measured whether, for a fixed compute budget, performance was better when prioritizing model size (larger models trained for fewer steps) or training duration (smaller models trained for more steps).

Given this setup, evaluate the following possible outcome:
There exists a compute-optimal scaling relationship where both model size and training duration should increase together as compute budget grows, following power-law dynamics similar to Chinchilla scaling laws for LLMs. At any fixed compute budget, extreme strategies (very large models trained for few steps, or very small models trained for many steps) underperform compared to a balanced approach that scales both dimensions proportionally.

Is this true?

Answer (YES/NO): NO